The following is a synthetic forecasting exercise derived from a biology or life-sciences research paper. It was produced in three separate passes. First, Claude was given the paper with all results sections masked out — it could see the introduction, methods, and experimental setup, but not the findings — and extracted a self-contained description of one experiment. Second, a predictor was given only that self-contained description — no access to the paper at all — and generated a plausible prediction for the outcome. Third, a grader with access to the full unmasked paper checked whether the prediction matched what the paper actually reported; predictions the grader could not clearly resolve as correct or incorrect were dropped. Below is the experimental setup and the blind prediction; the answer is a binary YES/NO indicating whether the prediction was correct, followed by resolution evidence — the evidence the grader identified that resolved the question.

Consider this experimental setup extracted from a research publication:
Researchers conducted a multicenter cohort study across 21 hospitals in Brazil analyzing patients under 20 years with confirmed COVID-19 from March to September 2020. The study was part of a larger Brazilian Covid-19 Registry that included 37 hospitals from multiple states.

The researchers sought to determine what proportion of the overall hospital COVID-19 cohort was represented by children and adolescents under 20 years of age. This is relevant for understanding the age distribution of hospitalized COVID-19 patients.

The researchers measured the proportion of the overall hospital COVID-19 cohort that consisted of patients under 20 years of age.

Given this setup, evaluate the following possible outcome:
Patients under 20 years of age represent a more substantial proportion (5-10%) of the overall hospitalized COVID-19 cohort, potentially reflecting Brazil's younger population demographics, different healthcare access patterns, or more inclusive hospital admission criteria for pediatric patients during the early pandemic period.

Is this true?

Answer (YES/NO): NO